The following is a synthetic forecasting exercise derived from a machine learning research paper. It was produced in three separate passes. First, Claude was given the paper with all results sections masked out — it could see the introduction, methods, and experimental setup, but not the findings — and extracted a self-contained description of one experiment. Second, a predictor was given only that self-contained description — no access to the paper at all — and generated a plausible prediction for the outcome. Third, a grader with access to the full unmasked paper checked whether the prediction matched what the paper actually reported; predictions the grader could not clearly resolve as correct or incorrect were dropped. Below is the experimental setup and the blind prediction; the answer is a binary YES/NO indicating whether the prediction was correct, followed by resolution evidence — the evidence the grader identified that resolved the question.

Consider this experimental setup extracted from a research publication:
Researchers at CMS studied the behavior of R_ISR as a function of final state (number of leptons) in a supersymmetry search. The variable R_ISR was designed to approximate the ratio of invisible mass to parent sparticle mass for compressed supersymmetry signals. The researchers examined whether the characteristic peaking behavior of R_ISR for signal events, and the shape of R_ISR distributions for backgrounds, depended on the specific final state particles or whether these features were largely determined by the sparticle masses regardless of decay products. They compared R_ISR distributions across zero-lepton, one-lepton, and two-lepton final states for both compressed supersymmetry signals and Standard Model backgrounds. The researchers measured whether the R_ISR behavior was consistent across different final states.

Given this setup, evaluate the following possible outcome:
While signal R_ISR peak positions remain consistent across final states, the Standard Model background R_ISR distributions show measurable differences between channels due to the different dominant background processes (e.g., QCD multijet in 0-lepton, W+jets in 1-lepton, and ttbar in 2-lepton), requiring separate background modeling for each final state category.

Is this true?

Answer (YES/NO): NO